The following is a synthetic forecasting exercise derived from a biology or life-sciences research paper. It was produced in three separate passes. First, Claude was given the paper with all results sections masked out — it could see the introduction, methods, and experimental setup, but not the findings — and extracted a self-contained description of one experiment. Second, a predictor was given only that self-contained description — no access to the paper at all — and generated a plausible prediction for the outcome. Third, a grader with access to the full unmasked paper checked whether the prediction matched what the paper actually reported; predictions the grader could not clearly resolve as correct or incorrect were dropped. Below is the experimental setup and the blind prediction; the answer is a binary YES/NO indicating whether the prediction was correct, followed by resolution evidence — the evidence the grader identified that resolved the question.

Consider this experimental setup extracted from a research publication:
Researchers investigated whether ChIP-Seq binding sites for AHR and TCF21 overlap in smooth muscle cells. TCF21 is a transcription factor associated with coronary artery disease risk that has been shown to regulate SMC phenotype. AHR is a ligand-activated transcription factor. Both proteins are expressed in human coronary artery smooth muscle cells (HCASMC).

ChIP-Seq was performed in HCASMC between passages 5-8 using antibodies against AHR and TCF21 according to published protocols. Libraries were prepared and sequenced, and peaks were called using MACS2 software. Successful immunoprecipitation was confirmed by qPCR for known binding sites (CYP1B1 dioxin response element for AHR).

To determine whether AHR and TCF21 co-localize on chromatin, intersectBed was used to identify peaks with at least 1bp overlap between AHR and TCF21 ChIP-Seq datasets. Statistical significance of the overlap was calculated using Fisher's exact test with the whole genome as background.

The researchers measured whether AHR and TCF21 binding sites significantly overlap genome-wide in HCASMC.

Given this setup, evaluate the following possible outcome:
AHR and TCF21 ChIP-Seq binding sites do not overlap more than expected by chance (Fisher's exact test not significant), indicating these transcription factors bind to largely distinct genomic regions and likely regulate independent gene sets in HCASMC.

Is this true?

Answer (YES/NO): NO